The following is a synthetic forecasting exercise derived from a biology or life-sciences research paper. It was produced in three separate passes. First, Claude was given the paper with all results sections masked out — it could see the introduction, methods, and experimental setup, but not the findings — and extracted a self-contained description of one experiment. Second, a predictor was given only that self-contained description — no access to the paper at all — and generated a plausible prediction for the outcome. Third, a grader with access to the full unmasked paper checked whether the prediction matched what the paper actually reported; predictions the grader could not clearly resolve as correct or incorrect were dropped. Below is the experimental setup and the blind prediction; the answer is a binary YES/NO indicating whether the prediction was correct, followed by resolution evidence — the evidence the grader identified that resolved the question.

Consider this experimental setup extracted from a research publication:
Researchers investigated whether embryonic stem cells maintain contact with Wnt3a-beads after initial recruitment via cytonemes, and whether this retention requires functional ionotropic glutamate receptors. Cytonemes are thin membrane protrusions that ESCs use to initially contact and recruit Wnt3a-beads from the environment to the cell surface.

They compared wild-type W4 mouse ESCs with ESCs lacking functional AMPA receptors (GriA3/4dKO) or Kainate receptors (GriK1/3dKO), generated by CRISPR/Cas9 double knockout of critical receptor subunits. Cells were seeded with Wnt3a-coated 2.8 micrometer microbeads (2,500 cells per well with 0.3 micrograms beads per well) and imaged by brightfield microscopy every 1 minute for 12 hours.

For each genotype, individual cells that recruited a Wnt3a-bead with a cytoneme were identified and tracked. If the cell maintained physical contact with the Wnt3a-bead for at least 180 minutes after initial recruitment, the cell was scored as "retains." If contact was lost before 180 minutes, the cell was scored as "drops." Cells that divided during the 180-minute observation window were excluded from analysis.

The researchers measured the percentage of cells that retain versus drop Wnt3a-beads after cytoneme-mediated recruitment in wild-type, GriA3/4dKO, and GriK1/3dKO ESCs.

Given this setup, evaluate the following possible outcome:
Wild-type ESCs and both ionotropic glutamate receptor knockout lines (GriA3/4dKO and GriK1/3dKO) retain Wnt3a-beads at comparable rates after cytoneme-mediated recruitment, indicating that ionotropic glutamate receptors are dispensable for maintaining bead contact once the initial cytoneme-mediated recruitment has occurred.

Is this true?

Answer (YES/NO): YES